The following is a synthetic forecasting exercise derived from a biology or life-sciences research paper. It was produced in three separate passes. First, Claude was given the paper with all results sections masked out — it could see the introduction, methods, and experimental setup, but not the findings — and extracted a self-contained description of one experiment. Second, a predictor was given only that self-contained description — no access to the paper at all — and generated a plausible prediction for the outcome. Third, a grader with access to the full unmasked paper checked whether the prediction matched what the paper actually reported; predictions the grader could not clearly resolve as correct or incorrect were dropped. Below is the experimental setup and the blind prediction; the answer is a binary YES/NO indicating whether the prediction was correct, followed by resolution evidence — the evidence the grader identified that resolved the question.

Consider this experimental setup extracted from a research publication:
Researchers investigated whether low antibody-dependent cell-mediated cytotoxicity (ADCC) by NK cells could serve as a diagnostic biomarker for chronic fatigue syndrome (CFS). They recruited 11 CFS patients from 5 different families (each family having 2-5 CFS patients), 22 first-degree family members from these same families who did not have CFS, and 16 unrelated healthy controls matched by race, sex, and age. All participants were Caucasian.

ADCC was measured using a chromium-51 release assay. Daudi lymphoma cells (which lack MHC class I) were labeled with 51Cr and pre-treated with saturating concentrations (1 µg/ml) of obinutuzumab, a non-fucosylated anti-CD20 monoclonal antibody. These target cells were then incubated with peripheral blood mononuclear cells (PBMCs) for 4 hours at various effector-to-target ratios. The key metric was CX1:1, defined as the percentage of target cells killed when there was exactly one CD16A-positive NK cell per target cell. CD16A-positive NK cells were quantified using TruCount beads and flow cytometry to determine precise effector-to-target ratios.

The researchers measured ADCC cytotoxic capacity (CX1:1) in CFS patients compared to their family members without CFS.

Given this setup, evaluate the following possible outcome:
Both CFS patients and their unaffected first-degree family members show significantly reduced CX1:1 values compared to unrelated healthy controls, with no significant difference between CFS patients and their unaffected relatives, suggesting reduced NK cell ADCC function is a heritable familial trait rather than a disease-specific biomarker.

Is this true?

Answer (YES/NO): YES